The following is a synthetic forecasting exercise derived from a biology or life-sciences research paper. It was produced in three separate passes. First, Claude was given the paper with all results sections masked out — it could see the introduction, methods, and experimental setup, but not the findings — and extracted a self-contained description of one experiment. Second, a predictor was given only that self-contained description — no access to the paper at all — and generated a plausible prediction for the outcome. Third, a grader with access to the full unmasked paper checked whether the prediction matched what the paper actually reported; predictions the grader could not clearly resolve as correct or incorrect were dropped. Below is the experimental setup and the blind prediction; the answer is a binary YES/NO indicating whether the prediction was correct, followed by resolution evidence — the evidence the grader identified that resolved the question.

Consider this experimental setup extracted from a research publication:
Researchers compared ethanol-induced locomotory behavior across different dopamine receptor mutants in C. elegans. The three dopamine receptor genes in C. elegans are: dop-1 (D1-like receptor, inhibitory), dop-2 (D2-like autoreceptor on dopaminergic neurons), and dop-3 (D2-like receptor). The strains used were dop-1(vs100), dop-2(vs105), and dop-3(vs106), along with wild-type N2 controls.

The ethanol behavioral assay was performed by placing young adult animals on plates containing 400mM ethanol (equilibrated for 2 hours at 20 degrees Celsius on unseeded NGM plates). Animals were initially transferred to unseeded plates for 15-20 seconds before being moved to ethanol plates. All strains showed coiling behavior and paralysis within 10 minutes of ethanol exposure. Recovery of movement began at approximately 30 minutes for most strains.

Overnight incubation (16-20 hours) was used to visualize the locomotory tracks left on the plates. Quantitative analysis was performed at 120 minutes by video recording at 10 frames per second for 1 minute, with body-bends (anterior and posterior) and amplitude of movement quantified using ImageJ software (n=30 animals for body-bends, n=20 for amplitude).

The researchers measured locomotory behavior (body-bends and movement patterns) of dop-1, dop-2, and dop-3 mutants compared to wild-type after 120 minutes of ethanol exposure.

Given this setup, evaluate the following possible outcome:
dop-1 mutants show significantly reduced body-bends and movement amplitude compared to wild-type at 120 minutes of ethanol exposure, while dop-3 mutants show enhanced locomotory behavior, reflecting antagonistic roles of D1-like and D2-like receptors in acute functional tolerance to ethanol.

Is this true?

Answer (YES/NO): NO